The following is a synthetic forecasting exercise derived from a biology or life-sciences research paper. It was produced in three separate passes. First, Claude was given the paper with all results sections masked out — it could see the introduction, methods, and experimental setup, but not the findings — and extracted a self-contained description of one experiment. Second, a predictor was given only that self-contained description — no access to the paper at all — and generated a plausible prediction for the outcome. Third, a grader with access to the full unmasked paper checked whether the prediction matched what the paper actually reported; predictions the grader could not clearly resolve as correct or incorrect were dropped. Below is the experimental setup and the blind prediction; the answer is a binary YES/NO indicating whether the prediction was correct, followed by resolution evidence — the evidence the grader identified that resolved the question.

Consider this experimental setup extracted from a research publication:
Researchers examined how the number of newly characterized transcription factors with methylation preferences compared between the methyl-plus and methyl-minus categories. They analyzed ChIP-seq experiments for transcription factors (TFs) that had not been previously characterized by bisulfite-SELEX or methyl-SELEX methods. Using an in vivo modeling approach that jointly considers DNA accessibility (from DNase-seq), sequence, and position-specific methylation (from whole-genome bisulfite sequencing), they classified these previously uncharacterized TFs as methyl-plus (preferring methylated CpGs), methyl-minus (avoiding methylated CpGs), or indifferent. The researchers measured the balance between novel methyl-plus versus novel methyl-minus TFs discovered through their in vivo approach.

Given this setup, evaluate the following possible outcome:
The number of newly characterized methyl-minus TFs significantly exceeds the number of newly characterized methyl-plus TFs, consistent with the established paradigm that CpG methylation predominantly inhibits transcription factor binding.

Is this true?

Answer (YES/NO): YES